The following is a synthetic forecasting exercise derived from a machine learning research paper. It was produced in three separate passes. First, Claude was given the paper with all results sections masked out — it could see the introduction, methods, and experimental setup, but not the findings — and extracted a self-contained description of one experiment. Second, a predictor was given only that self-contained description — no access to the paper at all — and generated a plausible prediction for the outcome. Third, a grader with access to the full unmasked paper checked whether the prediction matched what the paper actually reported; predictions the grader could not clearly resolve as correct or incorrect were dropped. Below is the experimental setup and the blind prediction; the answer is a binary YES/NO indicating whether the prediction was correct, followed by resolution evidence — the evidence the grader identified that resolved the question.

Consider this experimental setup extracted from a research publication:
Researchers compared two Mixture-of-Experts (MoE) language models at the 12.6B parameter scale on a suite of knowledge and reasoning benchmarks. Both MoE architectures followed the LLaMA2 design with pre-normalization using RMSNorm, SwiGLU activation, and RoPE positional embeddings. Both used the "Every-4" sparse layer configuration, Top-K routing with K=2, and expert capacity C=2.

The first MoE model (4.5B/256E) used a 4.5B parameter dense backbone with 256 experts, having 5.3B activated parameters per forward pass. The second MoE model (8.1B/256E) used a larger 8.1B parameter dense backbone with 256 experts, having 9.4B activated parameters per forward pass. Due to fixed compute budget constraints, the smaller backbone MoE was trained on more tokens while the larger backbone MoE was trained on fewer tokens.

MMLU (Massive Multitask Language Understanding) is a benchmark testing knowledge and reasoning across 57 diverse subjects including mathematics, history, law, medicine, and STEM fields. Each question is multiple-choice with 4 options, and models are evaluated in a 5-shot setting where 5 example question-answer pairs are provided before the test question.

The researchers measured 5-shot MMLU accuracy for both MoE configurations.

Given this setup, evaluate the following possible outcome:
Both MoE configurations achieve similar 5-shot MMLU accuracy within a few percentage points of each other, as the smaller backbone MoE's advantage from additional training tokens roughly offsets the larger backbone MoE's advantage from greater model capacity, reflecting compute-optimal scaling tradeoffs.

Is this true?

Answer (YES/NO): YES